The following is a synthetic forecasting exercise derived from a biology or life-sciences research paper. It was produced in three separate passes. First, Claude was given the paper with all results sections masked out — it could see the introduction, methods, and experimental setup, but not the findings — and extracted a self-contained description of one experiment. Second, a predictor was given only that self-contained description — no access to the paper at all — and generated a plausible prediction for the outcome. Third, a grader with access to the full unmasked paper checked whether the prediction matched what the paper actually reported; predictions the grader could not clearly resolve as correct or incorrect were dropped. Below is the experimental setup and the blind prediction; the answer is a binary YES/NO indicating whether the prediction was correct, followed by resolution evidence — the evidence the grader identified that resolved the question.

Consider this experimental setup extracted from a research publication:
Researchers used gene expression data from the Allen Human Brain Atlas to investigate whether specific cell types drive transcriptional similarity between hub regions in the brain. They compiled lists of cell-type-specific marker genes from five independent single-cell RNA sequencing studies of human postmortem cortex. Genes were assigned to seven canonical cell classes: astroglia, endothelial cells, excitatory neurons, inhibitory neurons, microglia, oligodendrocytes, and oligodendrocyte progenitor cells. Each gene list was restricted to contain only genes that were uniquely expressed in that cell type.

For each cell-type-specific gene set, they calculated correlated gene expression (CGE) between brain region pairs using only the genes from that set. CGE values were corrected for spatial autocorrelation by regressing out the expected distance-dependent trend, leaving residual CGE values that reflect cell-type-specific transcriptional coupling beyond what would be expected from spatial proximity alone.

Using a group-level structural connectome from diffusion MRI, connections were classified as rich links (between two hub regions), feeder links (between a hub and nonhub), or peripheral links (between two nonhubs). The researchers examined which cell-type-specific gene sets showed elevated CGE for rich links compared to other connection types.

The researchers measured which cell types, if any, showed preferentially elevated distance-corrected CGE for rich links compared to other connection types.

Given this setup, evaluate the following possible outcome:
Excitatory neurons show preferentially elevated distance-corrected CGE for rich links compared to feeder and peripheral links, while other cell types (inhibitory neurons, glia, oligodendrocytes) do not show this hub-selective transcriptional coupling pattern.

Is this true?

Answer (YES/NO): NO